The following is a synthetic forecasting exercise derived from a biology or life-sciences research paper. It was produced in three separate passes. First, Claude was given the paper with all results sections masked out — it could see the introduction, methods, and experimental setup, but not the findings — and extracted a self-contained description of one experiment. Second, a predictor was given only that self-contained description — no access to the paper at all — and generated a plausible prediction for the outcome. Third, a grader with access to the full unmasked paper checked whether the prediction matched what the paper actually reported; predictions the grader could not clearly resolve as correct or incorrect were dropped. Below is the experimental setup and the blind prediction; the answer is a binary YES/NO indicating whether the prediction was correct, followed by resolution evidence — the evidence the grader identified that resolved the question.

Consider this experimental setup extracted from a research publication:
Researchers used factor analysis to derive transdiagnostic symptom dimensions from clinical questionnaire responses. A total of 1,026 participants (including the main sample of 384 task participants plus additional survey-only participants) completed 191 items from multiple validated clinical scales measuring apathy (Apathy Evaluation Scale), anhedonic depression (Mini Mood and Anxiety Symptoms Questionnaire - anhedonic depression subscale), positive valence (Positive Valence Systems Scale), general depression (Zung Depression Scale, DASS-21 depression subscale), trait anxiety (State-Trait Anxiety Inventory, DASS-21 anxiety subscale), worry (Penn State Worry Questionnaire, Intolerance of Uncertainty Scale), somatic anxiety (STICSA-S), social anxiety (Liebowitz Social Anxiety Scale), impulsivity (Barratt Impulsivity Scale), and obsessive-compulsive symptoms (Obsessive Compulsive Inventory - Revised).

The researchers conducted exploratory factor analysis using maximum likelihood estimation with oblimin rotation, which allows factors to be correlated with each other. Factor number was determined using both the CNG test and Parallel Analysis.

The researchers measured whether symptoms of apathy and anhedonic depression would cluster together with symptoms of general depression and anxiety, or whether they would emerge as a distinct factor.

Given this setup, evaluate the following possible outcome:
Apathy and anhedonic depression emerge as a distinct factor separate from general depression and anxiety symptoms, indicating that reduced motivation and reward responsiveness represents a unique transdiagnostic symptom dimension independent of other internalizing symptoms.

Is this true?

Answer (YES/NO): YES